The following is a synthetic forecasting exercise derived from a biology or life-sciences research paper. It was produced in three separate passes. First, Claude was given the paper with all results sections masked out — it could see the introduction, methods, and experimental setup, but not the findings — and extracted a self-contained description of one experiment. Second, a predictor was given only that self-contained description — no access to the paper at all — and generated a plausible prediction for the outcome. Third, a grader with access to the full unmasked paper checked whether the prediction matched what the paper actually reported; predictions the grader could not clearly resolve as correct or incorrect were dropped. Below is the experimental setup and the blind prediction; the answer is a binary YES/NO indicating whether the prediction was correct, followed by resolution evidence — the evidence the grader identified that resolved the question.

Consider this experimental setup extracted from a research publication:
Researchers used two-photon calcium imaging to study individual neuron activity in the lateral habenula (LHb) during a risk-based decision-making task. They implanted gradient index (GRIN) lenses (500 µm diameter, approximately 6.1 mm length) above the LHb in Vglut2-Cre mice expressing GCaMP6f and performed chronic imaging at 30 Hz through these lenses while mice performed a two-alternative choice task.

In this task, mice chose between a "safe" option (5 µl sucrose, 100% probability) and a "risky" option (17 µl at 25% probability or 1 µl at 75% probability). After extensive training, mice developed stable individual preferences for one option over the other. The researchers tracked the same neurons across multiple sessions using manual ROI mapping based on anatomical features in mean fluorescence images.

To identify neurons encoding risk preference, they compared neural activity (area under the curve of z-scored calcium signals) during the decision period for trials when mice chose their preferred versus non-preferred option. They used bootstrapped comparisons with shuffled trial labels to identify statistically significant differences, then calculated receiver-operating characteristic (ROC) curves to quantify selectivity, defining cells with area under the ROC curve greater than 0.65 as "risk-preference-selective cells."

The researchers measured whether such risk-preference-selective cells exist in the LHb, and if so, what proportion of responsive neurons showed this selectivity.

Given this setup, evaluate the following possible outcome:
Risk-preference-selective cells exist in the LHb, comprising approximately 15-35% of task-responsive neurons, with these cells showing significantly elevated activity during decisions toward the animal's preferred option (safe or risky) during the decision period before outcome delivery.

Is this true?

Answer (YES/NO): NO